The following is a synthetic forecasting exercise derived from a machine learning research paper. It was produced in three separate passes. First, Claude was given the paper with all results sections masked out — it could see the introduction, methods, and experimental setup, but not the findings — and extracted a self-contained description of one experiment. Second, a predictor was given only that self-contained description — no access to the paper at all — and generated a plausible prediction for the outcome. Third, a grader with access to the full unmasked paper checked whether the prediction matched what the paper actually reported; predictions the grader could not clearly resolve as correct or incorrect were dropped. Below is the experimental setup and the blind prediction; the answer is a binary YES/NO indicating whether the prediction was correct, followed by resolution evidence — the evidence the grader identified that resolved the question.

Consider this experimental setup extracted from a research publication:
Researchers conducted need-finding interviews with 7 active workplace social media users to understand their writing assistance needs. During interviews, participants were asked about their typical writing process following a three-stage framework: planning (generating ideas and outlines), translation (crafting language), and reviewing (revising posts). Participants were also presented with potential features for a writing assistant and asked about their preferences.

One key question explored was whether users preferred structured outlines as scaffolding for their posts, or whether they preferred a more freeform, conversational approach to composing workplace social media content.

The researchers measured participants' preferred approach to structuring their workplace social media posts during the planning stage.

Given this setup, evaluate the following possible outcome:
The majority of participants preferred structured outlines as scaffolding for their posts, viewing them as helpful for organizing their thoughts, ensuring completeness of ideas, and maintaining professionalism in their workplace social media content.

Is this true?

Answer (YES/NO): NO